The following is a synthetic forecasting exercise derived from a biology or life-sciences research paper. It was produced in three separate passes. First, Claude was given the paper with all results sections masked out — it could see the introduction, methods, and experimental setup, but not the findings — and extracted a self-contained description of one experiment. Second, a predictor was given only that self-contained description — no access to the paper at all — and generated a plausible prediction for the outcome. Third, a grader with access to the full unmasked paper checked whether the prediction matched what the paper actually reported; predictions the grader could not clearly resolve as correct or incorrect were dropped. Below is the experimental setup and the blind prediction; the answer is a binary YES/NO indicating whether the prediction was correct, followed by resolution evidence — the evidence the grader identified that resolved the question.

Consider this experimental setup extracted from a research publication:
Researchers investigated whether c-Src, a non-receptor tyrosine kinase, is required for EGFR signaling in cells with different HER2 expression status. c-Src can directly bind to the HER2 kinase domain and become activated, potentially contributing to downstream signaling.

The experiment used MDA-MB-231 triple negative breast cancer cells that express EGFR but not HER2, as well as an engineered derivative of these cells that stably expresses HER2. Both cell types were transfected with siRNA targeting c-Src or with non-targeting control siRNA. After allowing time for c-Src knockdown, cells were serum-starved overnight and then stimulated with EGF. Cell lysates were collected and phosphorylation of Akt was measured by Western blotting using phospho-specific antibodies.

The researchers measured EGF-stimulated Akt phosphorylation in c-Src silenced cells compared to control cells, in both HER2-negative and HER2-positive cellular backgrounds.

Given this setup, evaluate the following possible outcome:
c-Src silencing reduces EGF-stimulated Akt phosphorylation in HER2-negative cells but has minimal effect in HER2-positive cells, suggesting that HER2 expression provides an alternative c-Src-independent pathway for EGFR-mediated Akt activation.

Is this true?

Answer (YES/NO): NO